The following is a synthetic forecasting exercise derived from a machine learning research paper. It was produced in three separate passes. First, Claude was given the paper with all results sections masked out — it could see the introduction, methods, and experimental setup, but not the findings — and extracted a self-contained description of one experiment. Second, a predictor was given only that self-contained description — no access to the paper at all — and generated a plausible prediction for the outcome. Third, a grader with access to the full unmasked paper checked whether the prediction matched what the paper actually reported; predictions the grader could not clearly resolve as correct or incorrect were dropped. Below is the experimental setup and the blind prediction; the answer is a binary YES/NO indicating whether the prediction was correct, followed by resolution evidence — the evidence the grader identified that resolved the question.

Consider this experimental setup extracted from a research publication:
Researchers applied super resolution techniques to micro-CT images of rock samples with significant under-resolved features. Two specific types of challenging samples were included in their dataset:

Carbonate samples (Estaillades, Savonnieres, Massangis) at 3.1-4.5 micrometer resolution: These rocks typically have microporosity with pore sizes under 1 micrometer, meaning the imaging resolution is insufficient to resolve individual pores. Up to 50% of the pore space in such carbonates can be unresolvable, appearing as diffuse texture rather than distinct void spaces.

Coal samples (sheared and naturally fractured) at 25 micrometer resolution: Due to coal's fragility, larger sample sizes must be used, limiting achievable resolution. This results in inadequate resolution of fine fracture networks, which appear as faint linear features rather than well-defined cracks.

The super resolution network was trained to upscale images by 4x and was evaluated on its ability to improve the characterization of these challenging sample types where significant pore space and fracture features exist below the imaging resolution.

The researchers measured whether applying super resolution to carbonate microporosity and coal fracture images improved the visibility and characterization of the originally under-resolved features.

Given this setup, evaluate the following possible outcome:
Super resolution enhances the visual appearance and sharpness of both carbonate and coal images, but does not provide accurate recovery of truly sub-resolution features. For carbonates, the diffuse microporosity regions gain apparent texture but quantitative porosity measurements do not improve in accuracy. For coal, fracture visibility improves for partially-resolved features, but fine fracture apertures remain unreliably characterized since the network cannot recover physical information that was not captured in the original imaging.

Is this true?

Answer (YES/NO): NO